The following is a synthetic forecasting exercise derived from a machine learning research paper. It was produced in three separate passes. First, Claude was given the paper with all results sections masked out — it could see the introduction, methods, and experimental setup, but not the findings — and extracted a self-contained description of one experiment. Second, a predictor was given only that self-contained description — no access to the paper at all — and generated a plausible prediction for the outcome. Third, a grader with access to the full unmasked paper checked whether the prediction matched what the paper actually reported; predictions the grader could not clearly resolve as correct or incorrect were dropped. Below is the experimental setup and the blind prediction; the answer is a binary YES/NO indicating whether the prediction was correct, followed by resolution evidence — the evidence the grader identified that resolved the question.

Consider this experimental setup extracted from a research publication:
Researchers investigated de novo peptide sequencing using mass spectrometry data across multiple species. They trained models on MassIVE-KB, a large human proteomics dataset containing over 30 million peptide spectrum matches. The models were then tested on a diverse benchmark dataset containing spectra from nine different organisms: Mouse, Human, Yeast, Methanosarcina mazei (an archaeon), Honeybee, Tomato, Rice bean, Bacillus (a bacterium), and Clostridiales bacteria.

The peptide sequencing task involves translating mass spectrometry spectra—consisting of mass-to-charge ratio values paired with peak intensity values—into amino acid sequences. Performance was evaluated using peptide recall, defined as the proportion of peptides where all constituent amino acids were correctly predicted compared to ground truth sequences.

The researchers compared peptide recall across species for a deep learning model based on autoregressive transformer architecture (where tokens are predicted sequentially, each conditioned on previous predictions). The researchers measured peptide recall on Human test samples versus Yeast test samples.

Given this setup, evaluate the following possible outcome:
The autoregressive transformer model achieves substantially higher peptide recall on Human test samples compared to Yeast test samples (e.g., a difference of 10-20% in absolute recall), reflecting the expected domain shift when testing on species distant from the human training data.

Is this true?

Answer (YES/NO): NO